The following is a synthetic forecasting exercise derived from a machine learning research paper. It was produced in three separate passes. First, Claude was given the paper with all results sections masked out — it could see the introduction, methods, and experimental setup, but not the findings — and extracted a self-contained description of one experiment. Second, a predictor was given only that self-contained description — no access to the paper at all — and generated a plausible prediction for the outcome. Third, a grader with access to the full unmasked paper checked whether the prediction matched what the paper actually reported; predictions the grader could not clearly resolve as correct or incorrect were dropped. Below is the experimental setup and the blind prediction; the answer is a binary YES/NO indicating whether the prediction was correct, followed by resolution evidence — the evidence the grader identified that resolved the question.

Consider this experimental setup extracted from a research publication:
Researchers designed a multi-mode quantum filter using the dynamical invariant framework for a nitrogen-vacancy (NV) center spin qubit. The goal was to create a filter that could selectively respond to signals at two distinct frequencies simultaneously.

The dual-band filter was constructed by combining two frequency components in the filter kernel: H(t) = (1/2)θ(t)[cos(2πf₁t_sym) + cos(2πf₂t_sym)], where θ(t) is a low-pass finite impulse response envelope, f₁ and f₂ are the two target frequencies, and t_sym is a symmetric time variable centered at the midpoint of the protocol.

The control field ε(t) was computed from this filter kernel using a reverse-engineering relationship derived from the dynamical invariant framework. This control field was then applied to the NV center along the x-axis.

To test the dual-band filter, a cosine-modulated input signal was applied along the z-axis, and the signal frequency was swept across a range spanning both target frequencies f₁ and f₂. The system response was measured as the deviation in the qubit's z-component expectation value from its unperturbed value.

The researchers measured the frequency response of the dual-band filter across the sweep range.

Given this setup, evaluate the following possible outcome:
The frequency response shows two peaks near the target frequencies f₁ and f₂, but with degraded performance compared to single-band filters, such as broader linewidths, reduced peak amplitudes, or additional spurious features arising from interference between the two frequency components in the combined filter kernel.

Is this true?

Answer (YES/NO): NO